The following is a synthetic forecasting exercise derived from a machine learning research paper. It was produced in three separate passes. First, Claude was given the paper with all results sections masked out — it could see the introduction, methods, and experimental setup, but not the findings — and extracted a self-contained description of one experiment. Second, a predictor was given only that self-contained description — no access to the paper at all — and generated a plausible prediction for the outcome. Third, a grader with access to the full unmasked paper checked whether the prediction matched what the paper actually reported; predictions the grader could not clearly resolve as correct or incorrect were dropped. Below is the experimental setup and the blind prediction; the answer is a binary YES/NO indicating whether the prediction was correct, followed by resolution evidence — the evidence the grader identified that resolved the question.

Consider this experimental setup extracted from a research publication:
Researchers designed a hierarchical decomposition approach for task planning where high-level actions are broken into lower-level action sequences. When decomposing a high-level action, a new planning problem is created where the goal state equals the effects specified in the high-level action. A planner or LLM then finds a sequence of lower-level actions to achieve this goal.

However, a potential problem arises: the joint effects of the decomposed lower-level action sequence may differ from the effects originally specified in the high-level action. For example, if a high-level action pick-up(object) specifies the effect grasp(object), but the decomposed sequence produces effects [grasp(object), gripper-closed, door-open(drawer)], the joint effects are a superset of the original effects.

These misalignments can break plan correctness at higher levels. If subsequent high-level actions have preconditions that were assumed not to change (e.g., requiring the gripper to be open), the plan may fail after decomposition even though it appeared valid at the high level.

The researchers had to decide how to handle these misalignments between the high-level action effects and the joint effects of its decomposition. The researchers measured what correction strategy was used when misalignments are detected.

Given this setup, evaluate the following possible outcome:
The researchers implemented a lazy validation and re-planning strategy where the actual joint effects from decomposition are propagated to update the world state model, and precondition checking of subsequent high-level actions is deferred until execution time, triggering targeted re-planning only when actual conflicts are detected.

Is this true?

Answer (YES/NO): NO